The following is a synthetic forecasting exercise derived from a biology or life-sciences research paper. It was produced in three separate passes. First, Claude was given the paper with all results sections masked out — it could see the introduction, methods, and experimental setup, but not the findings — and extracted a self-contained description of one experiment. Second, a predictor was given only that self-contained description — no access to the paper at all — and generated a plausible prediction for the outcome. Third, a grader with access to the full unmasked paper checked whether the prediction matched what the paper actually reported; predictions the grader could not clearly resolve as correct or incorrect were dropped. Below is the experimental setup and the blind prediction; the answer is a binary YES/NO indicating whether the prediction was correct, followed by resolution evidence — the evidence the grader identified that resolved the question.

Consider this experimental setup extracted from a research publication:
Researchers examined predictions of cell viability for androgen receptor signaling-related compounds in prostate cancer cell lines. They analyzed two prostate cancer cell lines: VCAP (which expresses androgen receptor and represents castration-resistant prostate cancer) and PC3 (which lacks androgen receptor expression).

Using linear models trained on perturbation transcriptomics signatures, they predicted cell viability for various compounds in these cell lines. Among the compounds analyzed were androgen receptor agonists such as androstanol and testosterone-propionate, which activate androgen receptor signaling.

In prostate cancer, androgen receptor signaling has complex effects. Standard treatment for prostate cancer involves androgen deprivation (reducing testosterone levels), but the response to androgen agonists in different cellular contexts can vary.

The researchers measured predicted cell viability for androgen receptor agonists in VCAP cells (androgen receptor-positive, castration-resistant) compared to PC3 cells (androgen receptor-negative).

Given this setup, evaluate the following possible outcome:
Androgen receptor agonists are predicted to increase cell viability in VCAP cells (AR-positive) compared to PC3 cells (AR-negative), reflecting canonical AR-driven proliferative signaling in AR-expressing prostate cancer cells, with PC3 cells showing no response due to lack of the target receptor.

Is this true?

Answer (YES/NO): NO